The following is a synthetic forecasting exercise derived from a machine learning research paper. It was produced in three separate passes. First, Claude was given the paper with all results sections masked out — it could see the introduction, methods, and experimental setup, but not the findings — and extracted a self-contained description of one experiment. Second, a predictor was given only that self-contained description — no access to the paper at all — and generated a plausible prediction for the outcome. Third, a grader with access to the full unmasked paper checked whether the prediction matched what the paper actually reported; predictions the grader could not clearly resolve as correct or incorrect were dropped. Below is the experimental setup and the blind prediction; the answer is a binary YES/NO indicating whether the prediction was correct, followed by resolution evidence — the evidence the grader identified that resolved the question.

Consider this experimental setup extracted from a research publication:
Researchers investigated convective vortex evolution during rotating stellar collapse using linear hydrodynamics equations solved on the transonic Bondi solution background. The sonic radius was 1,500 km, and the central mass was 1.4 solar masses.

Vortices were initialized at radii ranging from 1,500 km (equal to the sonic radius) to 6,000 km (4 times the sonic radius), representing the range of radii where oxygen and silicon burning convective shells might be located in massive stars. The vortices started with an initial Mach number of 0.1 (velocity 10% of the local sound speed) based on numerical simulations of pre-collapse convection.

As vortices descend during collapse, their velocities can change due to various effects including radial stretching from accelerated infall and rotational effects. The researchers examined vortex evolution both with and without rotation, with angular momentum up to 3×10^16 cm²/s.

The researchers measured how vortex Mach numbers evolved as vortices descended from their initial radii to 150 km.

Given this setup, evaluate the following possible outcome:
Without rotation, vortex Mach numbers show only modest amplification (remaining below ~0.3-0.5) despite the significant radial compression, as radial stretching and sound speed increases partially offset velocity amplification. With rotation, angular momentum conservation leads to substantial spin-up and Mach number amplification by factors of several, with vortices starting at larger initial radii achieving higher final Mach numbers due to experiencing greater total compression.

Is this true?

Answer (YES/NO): NO